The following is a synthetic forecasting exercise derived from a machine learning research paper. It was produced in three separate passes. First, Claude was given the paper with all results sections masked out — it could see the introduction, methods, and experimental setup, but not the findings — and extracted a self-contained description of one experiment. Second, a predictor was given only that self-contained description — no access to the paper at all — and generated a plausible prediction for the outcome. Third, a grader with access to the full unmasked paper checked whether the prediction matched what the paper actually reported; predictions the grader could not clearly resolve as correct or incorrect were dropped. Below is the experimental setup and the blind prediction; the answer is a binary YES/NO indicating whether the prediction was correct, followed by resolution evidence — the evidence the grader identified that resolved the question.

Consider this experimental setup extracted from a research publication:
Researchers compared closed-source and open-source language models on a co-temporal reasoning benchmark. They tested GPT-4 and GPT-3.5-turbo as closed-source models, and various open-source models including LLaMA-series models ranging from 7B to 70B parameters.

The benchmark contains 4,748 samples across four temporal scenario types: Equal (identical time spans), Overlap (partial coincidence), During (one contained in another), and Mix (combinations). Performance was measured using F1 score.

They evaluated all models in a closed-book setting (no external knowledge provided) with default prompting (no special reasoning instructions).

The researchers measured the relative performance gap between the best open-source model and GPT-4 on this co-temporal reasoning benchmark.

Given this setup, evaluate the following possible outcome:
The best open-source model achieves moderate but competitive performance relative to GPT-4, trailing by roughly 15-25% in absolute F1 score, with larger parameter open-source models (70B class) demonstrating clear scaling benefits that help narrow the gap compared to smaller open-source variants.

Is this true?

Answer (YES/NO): NO